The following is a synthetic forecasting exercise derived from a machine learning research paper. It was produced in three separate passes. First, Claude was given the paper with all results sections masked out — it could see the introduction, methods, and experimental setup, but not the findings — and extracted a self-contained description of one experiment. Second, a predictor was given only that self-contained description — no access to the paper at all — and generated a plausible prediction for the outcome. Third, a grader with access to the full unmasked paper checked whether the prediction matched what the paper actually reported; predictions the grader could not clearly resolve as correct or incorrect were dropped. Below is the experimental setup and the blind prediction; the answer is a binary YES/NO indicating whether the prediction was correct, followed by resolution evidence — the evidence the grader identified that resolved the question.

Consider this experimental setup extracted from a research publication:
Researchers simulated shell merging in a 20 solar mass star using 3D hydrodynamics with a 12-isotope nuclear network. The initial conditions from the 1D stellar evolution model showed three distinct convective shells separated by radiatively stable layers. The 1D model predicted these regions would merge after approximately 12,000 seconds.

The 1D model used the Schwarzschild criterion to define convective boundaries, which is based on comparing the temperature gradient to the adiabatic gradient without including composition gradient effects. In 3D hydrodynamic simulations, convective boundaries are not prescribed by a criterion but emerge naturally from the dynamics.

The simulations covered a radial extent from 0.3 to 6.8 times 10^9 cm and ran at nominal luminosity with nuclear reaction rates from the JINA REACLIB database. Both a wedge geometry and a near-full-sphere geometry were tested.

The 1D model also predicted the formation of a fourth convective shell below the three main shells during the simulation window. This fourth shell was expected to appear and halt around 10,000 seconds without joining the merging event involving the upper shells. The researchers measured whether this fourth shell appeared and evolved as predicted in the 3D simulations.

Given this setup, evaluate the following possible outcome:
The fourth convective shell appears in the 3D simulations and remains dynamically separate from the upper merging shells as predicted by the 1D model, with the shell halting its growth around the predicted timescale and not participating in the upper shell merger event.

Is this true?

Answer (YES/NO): NO